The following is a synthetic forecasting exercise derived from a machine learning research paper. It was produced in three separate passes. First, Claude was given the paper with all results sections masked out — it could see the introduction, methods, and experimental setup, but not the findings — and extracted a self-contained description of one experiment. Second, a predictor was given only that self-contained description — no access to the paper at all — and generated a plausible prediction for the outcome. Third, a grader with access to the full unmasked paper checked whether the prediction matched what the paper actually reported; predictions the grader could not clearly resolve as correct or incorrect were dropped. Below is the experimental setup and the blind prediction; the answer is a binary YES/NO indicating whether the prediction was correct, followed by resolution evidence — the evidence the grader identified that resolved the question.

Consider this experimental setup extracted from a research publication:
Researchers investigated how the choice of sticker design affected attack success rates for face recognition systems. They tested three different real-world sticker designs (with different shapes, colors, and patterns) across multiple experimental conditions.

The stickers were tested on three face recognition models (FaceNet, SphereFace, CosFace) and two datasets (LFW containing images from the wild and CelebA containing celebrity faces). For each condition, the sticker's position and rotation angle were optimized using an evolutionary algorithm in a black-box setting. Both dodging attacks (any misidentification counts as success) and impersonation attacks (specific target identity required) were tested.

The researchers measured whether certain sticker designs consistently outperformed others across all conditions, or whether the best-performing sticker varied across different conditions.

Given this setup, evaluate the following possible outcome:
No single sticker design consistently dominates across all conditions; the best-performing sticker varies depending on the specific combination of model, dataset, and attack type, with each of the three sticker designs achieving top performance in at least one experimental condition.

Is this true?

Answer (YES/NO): NO